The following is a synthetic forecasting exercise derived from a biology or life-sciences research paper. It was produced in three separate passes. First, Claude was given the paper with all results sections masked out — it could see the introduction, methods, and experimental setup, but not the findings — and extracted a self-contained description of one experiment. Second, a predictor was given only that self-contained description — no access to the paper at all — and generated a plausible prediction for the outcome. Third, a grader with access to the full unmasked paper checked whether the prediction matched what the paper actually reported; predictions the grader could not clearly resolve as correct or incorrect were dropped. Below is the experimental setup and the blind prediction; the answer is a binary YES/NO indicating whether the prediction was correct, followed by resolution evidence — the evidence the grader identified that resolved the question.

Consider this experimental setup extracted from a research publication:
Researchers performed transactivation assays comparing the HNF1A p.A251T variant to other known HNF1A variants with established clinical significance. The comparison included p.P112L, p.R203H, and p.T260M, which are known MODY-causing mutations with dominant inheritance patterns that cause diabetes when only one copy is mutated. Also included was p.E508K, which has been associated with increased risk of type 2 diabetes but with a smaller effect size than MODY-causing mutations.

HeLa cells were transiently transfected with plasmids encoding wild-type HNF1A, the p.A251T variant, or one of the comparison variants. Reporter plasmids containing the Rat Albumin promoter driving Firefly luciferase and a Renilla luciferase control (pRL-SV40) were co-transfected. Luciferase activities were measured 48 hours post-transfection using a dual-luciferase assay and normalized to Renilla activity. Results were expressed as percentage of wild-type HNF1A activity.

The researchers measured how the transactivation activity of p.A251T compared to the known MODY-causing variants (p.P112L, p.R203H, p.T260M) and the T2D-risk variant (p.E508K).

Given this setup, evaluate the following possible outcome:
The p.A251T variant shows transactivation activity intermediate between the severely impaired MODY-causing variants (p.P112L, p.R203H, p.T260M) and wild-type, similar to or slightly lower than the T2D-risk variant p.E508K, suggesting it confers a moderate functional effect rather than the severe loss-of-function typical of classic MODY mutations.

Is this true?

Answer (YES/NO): NO